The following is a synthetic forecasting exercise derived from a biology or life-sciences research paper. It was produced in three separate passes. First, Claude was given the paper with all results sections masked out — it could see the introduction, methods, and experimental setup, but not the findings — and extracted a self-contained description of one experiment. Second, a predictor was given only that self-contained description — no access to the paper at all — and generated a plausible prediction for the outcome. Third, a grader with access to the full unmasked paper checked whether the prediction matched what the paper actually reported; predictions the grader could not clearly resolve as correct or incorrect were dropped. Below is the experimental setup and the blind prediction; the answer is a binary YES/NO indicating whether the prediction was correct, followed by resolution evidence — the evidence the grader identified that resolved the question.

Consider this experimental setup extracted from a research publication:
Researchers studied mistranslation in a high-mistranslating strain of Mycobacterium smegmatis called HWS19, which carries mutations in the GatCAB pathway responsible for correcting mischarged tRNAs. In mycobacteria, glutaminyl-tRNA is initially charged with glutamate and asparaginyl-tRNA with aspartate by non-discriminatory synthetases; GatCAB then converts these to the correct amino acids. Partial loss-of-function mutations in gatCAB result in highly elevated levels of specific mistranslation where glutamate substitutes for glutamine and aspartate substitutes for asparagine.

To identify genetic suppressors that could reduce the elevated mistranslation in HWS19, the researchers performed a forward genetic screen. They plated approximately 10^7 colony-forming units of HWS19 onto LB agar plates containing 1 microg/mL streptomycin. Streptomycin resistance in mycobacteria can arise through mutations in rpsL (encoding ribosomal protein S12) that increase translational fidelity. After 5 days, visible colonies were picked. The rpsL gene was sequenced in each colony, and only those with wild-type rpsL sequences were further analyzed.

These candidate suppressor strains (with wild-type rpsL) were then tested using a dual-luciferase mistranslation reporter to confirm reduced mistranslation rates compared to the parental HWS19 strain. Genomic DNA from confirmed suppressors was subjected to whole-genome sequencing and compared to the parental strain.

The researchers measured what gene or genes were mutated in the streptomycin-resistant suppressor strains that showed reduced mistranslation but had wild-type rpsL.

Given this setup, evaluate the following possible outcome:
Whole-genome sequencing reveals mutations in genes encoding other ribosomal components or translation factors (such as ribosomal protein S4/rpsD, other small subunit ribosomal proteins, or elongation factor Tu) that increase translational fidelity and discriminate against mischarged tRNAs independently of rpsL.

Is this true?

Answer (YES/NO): NO